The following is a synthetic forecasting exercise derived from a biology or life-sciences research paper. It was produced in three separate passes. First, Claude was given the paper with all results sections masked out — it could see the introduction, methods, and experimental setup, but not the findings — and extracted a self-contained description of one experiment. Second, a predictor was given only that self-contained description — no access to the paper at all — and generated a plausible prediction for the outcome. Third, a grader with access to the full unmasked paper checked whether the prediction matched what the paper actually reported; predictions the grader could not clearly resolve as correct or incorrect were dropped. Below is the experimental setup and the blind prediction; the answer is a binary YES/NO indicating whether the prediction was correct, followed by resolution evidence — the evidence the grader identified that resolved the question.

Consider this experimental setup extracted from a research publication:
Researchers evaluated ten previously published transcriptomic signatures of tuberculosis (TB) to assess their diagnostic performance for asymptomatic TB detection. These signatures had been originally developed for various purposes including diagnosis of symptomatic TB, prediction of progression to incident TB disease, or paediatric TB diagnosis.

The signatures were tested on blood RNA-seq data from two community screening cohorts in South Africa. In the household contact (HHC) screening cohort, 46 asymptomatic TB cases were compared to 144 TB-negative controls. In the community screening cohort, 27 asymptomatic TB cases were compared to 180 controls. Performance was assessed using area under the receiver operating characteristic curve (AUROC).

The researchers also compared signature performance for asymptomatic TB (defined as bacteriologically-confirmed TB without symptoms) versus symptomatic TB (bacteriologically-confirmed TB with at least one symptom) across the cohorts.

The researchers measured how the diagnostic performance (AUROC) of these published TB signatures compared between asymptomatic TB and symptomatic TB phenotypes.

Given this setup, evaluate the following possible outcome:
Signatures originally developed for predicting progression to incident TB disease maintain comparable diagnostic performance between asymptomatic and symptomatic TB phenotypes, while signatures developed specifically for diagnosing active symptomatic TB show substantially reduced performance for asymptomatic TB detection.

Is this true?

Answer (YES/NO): NO